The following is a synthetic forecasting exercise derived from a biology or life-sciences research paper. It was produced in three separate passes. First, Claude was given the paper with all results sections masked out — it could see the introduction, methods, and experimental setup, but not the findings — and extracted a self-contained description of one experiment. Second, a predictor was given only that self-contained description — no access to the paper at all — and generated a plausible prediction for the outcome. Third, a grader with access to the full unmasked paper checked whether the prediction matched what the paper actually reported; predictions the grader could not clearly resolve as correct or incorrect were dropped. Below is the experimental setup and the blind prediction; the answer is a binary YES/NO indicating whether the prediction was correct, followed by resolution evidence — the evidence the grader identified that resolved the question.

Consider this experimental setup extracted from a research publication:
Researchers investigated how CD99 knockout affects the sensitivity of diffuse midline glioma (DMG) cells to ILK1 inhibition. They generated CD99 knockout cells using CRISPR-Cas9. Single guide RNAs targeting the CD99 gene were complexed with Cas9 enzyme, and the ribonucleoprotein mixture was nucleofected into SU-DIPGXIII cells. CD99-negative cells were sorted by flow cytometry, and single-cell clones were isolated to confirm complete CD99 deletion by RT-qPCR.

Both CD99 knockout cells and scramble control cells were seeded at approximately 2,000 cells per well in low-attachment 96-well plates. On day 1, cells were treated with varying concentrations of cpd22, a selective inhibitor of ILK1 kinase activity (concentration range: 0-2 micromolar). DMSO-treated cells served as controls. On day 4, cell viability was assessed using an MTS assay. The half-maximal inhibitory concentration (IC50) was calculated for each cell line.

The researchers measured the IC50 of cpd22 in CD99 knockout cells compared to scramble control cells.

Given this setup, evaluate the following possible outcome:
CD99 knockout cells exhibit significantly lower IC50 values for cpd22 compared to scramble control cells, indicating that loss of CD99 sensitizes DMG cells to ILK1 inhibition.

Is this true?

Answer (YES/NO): NO